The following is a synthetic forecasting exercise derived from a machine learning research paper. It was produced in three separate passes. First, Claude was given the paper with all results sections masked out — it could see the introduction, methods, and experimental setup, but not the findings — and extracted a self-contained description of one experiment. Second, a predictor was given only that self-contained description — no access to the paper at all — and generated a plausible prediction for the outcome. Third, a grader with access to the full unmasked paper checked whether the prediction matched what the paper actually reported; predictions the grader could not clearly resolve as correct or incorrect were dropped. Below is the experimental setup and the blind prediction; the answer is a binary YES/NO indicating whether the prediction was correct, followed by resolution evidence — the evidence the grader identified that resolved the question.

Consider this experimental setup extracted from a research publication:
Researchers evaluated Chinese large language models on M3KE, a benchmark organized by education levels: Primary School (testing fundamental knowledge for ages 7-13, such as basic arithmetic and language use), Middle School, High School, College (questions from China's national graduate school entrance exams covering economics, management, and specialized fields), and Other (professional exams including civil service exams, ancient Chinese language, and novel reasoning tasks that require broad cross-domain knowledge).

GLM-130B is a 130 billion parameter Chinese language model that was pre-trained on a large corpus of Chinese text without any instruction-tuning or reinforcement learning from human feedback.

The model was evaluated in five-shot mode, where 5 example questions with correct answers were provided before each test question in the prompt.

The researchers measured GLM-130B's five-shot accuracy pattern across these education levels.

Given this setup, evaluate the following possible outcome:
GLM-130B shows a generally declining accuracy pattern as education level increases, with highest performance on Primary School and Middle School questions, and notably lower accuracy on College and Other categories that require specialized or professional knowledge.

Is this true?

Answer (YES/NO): NO